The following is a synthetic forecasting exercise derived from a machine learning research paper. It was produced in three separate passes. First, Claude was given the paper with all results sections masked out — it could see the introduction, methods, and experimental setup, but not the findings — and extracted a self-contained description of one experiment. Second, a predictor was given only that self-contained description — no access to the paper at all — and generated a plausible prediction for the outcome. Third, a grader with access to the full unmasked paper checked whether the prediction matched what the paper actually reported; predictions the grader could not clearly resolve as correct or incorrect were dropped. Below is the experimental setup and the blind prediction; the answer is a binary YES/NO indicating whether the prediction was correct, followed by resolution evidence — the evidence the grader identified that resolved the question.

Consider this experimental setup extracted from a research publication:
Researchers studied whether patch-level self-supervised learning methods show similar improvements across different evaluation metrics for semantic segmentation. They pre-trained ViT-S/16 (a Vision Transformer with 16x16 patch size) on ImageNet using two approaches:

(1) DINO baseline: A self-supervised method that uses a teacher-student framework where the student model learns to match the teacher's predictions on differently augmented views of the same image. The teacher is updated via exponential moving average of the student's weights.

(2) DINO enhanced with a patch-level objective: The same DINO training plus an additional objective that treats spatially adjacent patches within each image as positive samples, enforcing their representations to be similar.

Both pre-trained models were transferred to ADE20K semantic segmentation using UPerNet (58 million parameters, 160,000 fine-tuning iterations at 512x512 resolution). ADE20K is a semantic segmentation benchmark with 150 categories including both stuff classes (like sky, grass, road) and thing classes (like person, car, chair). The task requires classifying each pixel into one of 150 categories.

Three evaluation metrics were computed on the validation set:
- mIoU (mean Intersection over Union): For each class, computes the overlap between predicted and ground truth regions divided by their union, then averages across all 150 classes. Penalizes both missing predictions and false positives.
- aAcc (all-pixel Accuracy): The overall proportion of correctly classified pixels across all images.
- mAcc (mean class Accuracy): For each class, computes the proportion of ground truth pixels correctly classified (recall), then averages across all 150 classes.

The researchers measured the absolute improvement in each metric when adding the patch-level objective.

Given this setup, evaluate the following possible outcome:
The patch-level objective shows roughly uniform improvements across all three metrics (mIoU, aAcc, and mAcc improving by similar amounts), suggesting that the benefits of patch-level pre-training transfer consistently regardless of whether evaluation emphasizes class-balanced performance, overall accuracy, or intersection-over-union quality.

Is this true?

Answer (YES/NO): YES